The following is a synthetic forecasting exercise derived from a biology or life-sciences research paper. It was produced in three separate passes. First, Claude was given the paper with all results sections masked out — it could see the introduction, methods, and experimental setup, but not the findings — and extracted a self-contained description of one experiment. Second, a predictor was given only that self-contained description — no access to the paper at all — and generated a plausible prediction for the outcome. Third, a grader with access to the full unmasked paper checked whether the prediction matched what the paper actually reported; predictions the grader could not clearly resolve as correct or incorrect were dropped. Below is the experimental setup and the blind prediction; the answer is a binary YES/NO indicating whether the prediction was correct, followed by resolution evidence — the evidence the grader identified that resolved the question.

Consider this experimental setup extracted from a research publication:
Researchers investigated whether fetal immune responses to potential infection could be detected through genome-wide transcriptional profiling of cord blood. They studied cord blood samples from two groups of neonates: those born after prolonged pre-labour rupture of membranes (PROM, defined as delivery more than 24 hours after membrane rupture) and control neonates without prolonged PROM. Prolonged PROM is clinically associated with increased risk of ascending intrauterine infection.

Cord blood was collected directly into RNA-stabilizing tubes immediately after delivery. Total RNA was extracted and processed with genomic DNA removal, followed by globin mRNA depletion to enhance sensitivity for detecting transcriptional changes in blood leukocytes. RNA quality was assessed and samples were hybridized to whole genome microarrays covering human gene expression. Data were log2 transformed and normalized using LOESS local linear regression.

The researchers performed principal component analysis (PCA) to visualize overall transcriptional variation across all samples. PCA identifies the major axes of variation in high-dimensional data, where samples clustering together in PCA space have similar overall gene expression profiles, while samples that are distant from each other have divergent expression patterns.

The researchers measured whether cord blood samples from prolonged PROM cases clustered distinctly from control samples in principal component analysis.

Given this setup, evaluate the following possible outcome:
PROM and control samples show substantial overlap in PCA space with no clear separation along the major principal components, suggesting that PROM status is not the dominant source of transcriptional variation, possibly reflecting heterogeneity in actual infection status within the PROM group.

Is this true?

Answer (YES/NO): YES